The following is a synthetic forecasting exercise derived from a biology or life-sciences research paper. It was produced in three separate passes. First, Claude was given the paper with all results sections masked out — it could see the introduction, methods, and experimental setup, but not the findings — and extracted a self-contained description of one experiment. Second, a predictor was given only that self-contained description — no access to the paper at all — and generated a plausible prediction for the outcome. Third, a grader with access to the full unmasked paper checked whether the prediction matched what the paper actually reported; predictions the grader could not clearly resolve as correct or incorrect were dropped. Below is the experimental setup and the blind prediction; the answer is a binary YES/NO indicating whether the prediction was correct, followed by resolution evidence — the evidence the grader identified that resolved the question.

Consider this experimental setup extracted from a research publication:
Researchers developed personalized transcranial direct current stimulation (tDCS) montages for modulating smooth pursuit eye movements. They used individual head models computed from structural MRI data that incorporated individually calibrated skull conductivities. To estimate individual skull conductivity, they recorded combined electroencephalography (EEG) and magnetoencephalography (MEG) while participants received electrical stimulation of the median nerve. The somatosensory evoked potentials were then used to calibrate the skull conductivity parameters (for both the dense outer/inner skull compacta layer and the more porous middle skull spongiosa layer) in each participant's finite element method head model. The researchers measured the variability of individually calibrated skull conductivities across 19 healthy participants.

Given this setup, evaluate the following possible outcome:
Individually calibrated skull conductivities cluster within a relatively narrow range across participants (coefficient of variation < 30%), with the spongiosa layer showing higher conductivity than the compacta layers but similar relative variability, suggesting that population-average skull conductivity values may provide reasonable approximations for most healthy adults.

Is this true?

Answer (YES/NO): NO